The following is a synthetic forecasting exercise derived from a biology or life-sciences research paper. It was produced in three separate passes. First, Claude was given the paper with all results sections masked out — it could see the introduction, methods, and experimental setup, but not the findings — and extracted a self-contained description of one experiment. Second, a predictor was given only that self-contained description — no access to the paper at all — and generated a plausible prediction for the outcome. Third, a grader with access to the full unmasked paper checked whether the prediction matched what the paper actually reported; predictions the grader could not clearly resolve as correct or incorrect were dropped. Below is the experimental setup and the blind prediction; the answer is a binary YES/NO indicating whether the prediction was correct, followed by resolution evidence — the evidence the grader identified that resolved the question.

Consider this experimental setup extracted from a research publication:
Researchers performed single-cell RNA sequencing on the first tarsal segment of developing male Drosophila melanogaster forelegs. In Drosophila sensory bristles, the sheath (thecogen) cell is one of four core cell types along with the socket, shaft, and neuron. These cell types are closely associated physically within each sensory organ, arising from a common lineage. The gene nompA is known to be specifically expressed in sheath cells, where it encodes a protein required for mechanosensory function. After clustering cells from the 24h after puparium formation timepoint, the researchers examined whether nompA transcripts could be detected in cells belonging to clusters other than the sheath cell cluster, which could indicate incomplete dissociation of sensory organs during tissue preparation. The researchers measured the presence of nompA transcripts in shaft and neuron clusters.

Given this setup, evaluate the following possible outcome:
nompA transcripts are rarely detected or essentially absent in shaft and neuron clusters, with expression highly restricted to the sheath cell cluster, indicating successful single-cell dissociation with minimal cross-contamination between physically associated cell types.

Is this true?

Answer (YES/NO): NO